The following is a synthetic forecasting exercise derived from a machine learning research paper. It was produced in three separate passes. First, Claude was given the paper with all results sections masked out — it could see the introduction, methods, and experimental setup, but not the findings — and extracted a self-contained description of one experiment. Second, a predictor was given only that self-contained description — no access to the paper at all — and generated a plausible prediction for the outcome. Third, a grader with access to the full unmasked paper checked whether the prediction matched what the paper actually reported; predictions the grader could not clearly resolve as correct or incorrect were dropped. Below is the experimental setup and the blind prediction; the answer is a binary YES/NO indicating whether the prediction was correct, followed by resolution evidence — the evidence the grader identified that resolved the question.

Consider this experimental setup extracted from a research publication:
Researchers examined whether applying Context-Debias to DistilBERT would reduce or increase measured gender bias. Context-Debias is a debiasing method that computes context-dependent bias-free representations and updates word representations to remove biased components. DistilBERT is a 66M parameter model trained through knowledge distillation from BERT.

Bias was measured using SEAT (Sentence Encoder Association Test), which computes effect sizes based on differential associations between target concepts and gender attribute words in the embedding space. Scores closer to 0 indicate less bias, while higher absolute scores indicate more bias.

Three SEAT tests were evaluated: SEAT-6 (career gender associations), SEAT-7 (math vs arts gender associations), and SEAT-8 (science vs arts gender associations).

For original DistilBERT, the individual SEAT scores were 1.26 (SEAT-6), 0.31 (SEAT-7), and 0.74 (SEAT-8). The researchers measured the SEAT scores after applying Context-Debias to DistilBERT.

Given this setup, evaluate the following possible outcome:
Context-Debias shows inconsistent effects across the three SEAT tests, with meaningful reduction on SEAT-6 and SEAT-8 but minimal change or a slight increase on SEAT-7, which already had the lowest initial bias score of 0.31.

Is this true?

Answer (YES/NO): NO